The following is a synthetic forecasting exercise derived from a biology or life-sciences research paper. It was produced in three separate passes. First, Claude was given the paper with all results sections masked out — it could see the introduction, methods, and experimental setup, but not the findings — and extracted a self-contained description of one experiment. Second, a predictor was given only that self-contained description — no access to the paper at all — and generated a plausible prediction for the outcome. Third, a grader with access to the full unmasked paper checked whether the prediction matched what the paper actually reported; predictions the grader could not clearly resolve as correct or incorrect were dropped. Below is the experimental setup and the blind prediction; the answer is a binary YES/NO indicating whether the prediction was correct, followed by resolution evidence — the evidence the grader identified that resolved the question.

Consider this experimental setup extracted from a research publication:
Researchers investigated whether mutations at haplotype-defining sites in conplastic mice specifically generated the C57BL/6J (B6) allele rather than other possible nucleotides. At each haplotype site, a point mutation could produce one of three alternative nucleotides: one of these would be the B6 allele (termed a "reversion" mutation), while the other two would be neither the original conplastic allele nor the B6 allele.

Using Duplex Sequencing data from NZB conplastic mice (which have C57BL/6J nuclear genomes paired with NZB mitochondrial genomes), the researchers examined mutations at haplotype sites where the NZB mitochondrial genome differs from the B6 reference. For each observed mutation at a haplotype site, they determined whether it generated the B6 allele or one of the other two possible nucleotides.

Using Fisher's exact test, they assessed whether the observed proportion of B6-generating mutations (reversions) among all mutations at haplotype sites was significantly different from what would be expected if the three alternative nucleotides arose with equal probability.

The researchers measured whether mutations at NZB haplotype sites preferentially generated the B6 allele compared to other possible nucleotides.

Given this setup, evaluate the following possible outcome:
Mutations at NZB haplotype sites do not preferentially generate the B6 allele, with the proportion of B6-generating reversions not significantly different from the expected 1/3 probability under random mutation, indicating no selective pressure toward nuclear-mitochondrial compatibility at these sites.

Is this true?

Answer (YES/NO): NO